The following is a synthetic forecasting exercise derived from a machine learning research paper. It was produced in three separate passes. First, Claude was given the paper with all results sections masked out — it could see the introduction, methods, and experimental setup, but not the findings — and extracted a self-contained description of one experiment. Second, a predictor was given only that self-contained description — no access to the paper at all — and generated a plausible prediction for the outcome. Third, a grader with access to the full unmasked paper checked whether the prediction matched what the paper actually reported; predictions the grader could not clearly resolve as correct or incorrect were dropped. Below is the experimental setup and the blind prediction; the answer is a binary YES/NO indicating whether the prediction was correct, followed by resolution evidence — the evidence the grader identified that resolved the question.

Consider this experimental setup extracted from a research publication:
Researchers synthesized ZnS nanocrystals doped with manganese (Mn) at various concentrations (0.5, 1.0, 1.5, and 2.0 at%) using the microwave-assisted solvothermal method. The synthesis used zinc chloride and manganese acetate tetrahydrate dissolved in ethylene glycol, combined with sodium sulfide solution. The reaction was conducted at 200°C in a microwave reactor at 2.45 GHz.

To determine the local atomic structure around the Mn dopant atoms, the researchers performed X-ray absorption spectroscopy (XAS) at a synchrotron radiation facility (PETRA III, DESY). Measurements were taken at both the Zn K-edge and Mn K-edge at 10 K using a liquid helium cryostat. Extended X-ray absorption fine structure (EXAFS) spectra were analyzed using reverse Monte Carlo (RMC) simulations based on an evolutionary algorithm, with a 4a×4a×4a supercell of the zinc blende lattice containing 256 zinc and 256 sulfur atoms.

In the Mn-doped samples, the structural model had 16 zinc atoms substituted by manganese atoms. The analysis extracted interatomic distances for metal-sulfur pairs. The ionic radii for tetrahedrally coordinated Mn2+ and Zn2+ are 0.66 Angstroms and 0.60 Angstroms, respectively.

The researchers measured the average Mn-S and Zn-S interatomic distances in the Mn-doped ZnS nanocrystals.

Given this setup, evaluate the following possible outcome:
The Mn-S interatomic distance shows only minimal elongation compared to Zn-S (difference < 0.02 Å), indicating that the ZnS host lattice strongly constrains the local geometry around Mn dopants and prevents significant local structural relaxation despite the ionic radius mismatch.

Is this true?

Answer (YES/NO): NO